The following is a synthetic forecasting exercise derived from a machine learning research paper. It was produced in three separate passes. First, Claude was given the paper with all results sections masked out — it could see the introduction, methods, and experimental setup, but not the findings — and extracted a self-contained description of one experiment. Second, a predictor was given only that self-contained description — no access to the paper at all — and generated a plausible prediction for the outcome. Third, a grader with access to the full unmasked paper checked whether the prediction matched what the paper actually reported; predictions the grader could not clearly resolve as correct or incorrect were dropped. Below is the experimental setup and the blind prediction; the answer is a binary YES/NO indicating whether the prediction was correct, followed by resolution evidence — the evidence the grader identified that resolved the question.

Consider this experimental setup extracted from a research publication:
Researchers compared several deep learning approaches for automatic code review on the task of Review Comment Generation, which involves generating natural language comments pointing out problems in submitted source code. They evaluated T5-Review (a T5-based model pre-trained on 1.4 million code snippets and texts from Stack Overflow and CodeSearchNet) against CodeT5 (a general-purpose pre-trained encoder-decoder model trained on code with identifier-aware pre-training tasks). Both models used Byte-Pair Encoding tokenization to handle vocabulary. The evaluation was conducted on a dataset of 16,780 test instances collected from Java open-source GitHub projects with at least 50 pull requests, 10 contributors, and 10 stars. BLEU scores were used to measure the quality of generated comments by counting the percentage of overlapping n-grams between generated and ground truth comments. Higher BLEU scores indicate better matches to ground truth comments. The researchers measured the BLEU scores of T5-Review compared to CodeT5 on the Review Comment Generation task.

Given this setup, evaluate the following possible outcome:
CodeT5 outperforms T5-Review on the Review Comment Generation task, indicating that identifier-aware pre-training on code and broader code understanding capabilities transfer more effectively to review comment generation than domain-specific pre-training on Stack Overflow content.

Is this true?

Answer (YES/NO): NO